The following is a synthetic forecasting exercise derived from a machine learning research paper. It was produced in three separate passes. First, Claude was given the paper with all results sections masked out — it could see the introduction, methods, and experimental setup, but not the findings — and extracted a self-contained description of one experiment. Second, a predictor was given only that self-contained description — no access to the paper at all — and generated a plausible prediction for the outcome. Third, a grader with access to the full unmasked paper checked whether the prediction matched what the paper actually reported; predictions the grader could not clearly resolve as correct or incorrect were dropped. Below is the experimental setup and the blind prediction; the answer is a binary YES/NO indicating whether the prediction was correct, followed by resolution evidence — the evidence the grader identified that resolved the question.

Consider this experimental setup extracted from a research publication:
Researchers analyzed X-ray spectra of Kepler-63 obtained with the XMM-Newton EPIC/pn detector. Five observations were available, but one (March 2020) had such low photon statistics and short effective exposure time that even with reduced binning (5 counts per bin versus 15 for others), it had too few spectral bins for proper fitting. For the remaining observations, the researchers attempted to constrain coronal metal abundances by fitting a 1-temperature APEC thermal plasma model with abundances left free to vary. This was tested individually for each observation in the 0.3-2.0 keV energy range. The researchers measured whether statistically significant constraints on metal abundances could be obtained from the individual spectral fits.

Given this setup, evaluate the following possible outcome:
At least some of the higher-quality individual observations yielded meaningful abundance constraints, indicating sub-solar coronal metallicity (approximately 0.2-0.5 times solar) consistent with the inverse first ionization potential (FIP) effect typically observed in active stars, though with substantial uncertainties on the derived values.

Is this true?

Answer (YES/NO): YES